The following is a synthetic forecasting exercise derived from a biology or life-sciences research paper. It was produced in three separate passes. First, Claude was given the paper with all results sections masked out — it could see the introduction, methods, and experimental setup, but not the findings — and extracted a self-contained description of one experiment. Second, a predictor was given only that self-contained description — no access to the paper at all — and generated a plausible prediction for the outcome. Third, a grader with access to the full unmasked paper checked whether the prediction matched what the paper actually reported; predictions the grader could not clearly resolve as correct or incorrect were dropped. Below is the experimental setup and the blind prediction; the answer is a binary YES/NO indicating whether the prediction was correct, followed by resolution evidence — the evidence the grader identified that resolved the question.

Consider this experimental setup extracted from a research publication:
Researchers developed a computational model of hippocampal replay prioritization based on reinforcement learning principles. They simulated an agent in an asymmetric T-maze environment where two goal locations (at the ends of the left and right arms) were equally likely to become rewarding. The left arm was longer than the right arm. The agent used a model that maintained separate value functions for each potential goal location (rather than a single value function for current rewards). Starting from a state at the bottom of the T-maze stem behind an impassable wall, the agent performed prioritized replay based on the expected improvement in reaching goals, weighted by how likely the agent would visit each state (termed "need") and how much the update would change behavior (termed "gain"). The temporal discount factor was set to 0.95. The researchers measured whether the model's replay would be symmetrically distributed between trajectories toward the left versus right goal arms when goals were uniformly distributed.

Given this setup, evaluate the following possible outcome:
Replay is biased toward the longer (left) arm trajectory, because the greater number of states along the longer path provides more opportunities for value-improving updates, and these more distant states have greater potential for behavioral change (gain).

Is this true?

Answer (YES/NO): NO